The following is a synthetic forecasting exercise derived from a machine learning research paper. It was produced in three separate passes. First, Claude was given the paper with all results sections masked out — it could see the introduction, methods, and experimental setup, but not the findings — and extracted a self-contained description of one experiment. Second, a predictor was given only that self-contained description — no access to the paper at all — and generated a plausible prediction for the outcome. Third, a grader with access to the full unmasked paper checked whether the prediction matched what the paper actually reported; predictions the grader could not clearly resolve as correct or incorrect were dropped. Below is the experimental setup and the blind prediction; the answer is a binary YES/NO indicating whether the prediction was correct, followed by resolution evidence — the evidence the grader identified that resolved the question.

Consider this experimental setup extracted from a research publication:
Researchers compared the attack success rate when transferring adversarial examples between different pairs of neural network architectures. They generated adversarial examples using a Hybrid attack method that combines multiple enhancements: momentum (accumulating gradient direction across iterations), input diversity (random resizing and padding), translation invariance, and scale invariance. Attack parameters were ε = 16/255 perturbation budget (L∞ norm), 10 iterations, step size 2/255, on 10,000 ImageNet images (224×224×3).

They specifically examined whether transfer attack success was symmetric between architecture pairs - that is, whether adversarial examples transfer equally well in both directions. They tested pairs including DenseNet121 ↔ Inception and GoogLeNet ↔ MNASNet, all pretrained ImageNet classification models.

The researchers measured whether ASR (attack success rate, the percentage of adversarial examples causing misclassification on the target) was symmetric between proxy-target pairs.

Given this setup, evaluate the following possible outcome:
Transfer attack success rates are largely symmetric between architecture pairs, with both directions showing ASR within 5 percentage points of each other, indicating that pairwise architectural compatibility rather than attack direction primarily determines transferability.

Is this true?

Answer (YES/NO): NO